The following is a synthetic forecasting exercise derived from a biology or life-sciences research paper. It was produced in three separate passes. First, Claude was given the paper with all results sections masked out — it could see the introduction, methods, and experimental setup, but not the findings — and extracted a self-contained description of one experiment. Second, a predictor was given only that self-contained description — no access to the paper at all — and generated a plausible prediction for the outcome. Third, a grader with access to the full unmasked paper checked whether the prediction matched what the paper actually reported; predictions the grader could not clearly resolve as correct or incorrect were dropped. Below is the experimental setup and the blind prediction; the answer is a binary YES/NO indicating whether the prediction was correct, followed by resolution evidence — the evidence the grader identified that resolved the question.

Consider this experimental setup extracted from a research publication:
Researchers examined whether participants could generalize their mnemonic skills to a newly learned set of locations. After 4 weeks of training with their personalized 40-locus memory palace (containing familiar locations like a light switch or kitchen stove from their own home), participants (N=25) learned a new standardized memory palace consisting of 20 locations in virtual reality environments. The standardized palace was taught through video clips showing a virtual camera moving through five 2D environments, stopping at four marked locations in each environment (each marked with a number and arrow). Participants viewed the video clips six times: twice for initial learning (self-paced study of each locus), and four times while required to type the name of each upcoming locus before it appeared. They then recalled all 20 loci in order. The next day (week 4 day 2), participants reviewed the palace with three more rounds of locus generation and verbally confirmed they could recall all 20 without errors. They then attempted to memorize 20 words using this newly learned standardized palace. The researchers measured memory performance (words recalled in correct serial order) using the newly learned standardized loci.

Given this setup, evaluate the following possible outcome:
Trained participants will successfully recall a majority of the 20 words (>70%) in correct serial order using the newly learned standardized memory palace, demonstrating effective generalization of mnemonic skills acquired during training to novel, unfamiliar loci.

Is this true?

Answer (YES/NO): YES